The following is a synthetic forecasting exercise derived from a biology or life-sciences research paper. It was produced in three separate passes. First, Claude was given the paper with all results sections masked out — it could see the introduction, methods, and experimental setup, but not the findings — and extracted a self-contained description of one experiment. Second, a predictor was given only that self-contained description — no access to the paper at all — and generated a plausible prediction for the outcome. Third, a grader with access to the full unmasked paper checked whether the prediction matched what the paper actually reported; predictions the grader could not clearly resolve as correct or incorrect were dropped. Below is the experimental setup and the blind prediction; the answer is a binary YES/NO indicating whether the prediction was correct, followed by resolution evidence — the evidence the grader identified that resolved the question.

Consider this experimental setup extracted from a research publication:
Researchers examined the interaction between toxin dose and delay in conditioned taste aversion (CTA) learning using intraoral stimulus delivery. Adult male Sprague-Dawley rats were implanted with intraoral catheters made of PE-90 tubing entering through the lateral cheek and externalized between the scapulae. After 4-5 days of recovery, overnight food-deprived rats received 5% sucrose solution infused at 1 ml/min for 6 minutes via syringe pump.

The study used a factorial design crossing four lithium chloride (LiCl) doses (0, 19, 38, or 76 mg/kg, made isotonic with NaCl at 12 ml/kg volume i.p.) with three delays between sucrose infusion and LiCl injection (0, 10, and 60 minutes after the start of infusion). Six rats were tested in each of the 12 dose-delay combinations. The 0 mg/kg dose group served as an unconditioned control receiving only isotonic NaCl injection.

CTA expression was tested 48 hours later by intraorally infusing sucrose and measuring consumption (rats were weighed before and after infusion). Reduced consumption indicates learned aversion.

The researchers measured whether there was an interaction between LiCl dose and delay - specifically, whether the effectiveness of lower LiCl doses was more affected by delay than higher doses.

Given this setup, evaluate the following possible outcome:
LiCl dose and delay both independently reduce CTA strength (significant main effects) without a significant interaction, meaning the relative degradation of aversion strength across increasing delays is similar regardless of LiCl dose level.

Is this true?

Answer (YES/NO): NO